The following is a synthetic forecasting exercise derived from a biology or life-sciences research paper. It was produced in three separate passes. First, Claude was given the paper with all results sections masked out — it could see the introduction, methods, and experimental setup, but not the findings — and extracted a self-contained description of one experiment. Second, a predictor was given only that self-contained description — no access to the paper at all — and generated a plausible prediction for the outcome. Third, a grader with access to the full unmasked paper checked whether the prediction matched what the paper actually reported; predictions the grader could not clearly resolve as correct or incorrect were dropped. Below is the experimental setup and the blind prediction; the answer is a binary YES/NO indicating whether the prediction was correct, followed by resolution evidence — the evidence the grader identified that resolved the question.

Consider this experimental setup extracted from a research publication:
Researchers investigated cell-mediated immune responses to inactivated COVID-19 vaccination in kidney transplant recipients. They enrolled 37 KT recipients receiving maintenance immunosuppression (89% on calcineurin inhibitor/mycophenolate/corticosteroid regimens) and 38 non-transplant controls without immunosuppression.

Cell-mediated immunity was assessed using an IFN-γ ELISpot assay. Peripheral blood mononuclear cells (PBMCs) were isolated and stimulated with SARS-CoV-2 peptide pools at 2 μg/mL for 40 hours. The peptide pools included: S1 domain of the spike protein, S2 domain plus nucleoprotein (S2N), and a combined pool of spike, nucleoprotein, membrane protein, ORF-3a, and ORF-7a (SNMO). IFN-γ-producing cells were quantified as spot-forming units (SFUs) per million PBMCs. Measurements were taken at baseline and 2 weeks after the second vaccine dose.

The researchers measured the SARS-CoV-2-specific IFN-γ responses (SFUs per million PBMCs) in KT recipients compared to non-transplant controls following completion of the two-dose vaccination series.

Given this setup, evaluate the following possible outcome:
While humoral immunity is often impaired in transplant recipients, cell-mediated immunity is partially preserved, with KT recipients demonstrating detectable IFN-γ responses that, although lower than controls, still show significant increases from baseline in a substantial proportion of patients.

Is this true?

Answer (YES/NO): NO